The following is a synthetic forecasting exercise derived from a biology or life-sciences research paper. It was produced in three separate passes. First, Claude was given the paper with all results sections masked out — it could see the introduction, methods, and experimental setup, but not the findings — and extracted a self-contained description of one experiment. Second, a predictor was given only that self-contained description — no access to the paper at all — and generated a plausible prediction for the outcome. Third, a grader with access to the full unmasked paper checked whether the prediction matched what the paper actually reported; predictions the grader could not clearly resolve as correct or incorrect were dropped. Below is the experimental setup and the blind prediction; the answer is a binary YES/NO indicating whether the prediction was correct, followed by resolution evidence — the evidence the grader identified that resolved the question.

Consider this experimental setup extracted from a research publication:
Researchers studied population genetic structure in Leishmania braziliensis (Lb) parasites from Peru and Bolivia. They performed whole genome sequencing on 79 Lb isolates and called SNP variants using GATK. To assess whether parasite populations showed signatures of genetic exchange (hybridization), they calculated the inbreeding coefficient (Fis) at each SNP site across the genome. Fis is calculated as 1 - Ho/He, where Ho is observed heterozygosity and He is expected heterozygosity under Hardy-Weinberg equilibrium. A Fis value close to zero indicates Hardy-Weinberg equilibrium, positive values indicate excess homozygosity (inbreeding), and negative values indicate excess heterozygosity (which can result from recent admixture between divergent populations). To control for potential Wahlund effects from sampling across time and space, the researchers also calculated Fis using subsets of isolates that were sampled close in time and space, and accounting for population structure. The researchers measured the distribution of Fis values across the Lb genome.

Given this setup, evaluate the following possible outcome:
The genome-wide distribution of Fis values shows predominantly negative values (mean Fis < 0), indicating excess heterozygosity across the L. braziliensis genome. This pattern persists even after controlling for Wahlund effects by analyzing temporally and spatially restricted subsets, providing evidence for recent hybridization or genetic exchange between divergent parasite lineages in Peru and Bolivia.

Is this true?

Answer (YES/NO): NO